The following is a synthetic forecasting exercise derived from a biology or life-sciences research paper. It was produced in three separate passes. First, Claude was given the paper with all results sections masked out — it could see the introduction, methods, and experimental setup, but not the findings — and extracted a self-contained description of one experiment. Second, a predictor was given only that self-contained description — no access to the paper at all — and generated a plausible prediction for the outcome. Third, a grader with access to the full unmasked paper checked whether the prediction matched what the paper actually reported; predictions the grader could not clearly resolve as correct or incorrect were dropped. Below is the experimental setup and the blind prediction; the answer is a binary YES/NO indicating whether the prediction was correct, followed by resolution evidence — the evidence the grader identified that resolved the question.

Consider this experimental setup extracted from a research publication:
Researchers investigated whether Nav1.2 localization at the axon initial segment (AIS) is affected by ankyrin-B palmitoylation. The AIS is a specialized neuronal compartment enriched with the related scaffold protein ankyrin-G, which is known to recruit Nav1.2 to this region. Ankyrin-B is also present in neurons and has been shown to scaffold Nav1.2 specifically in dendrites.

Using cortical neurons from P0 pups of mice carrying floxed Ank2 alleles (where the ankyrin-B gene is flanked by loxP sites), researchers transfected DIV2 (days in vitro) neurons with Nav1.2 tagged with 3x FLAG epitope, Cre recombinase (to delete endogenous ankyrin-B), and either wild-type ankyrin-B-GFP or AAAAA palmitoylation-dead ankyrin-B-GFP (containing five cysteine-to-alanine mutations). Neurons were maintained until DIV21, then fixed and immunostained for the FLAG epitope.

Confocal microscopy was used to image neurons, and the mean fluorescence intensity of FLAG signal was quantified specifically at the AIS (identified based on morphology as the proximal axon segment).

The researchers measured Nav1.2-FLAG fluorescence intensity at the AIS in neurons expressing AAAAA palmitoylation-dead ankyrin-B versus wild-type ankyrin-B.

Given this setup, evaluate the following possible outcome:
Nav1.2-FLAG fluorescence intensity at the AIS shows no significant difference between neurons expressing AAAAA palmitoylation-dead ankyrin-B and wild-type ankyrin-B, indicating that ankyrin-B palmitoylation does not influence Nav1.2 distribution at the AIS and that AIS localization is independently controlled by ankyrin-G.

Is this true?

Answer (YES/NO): YES